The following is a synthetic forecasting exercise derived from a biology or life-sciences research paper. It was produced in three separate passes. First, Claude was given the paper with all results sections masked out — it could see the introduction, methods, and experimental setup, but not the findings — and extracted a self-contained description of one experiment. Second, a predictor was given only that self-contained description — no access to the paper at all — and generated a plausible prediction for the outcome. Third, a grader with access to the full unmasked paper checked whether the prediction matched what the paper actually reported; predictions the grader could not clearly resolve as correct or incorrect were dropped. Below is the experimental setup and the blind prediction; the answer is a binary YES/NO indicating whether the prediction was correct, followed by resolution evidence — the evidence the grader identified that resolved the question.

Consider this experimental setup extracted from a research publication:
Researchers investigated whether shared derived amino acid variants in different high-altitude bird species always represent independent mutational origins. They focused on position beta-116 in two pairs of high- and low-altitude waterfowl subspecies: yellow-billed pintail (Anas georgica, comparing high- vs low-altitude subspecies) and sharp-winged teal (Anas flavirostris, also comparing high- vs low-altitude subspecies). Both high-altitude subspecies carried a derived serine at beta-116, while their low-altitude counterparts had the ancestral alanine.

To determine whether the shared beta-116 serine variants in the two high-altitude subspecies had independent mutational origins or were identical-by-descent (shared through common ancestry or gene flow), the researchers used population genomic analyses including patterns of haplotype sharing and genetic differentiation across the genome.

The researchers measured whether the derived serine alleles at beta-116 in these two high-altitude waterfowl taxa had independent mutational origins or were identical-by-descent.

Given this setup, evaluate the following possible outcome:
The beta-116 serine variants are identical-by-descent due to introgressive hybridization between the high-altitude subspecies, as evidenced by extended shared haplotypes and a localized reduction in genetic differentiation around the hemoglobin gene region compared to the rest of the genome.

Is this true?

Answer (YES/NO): YES